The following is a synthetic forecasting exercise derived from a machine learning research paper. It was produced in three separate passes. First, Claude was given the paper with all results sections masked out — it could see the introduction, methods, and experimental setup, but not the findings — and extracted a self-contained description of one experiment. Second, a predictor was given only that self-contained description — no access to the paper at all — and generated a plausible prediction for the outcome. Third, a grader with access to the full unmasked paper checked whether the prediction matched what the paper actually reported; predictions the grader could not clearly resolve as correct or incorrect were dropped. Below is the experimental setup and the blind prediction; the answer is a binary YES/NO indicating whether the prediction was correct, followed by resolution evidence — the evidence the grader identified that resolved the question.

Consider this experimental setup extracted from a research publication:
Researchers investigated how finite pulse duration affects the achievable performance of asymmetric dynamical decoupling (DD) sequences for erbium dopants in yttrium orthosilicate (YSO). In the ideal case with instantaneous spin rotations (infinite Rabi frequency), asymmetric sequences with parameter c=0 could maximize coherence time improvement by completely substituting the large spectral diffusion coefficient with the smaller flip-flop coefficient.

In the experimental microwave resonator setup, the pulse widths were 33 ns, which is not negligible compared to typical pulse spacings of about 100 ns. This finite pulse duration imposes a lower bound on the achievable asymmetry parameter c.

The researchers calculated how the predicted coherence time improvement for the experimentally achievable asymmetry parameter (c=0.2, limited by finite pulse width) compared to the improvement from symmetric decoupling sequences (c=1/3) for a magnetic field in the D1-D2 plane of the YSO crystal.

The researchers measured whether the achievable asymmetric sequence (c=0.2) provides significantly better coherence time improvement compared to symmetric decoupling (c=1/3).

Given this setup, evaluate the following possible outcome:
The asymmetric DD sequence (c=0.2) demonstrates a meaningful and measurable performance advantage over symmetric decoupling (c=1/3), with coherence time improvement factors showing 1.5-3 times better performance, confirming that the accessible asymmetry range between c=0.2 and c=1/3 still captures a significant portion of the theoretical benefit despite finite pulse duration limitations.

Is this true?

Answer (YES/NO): NO